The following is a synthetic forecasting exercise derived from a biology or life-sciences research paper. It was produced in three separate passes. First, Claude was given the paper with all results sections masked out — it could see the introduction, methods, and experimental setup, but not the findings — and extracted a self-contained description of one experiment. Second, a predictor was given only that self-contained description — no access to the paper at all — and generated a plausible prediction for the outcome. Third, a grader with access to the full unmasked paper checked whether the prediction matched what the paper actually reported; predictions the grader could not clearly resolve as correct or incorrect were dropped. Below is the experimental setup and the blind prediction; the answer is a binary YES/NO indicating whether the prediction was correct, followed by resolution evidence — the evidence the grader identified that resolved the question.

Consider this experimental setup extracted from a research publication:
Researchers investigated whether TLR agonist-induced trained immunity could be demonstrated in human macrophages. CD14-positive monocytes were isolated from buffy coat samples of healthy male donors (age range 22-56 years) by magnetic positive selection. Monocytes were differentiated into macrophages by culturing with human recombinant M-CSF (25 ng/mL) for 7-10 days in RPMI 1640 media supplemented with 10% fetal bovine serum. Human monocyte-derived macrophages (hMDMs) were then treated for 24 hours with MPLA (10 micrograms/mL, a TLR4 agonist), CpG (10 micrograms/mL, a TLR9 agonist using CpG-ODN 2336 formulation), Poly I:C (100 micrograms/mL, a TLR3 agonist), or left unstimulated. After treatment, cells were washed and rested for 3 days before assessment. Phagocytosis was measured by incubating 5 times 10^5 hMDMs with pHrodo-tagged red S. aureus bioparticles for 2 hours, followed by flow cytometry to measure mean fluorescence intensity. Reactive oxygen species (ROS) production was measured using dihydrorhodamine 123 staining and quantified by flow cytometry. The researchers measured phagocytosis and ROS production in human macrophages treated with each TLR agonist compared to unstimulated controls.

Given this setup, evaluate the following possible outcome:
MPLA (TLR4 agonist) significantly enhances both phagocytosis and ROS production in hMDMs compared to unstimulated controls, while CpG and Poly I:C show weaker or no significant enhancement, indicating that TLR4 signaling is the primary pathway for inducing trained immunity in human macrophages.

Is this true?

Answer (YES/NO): NO